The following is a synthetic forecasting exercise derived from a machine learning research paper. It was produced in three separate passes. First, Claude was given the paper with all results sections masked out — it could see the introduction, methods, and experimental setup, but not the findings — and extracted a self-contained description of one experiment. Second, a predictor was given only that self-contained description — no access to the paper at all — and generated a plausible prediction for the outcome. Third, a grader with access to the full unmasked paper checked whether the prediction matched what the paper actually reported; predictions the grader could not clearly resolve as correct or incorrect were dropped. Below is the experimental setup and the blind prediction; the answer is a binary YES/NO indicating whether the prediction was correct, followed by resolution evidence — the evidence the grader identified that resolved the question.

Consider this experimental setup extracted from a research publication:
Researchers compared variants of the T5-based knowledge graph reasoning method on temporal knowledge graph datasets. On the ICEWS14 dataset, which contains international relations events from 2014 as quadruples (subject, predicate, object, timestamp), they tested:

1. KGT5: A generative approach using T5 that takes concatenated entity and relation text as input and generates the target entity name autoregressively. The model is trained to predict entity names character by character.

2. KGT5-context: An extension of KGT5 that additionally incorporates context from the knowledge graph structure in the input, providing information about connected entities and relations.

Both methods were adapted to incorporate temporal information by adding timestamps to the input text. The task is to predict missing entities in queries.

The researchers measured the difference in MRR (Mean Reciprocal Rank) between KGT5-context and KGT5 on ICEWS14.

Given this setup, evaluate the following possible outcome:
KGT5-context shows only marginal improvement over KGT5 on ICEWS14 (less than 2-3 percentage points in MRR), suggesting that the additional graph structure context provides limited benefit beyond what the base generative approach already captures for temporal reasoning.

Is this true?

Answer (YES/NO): YES